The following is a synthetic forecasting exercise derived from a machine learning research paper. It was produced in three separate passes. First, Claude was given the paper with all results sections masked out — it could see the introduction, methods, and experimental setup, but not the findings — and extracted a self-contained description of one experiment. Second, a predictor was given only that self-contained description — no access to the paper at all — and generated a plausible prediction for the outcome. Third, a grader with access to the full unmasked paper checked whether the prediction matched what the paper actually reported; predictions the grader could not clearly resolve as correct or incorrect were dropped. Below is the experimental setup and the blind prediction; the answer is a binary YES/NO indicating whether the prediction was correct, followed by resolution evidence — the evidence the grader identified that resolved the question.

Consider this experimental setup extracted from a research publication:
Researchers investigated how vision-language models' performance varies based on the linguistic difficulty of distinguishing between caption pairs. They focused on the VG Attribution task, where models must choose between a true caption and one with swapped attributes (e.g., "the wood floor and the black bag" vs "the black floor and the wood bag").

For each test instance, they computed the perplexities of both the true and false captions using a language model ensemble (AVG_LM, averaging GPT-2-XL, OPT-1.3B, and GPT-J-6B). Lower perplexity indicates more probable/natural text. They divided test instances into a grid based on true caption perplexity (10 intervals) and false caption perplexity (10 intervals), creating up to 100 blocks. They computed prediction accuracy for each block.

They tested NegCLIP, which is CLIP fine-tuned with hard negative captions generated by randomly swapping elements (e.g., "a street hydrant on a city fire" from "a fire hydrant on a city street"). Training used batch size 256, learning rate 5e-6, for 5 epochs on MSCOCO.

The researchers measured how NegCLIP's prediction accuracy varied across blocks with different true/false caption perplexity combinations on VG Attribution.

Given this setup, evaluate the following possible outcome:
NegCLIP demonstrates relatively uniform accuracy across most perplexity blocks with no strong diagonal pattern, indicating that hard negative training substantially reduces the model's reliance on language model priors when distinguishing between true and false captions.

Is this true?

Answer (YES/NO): NO